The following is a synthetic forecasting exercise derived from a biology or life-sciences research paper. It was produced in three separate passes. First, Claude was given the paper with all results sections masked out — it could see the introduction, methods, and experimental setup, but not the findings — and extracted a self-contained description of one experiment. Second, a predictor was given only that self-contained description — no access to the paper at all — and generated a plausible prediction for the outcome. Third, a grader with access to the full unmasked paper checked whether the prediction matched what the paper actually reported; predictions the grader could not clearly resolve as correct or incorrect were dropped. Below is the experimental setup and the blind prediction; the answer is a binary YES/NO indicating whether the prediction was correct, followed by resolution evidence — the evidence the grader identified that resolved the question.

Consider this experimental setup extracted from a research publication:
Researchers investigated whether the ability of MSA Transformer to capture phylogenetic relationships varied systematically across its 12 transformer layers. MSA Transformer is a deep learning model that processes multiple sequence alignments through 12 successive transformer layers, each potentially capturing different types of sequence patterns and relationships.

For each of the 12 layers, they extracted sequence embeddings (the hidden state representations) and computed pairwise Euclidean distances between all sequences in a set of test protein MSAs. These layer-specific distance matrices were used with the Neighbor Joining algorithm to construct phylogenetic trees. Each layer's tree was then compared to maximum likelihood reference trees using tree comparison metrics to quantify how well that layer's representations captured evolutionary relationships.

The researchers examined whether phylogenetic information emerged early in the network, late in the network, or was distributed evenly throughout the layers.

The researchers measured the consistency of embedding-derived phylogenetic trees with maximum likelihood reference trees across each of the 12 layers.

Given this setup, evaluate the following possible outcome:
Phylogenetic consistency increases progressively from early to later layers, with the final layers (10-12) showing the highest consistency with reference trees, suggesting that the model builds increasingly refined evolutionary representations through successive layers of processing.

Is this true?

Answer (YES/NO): NO